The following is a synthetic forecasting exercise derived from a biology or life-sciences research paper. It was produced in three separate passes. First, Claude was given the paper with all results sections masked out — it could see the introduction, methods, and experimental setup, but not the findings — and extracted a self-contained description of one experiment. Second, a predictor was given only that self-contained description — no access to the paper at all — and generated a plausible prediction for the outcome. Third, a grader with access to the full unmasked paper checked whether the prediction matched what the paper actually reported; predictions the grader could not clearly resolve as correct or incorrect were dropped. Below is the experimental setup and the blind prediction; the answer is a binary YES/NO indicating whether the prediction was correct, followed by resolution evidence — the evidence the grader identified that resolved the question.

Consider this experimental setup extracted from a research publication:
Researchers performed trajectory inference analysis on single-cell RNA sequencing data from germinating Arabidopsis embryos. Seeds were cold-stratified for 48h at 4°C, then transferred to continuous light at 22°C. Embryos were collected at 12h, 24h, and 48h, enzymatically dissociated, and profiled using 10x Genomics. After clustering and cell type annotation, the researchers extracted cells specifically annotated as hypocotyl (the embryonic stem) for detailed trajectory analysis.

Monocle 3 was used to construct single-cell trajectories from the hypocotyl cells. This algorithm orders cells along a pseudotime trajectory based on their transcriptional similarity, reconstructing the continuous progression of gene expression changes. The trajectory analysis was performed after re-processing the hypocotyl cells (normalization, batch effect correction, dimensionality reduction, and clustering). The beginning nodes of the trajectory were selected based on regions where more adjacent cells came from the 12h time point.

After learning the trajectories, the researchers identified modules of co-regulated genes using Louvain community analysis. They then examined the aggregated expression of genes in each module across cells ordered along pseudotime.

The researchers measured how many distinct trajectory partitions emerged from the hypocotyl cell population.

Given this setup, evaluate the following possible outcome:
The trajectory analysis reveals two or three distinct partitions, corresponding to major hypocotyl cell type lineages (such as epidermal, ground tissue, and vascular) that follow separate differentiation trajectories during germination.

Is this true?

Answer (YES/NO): NO